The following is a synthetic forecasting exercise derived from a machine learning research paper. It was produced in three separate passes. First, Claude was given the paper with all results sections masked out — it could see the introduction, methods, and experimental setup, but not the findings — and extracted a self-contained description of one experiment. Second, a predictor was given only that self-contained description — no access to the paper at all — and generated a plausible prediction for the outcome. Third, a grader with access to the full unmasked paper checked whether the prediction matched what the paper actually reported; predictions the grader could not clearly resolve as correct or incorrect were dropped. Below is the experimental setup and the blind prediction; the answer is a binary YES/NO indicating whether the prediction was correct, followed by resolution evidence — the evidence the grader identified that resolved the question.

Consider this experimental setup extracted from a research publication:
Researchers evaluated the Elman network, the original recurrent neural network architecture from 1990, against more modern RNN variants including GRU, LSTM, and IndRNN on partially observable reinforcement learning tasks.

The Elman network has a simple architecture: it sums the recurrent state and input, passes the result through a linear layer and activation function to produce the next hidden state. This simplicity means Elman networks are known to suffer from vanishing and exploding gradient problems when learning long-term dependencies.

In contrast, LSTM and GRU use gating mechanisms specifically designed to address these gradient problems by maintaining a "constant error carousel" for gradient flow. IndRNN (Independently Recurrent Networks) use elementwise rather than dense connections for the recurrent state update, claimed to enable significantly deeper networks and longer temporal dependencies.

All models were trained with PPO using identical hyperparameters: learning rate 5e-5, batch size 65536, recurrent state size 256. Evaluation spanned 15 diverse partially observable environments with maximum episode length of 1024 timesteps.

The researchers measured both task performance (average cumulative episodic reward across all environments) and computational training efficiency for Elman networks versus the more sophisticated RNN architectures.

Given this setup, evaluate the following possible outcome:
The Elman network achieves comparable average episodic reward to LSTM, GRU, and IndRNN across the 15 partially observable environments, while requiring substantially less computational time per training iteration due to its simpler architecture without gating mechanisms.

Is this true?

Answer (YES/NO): NO